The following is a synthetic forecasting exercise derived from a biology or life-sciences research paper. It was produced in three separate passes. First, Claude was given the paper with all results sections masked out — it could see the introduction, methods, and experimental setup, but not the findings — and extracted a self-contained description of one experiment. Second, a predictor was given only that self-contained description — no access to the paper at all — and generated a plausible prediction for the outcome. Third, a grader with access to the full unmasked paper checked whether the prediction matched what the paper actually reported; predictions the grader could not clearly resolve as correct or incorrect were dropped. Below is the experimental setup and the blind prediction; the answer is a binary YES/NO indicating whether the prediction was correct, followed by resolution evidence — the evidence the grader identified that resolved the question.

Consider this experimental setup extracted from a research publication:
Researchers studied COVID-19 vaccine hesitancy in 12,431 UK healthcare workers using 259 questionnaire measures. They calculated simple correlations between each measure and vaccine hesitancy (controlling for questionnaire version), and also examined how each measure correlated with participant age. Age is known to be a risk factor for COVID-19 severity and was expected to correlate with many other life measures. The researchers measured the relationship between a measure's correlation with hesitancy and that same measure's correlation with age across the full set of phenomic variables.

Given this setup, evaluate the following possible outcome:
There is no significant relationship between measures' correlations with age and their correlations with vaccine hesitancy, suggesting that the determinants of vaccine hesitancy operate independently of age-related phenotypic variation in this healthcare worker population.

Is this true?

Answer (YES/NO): NO